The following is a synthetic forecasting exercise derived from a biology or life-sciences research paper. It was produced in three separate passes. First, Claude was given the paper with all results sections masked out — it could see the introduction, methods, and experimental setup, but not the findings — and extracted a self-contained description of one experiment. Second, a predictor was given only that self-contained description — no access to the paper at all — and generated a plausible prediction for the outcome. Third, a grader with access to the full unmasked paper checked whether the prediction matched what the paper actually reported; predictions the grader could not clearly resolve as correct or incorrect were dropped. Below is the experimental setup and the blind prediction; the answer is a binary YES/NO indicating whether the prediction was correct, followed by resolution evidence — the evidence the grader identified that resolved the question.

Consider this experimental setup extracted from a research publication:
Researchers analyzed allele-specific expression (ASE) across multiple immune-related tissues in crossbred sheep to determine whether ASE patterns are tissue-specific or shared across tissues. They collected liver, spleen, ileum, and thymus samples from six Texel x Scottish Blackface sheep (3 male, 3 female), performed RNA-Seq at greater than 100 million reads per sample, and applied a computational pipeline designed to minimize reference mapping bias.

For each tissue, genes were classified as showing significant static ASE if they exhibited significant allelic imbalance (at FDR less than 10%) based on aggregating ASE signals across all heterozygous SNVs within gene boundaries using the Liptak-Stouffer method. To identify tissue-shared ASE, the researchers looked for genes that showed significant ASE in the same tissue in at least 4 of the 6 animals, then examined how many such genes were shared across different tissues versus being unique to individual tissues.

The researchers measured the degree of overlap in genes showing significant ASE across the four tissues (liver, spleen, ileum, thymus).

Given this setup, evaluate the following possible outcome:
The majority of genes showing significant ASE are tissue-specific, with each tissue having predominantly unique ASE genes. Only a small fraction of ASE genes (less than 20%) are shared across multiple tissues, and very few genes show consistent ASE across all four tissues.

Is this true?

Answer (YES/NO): YES